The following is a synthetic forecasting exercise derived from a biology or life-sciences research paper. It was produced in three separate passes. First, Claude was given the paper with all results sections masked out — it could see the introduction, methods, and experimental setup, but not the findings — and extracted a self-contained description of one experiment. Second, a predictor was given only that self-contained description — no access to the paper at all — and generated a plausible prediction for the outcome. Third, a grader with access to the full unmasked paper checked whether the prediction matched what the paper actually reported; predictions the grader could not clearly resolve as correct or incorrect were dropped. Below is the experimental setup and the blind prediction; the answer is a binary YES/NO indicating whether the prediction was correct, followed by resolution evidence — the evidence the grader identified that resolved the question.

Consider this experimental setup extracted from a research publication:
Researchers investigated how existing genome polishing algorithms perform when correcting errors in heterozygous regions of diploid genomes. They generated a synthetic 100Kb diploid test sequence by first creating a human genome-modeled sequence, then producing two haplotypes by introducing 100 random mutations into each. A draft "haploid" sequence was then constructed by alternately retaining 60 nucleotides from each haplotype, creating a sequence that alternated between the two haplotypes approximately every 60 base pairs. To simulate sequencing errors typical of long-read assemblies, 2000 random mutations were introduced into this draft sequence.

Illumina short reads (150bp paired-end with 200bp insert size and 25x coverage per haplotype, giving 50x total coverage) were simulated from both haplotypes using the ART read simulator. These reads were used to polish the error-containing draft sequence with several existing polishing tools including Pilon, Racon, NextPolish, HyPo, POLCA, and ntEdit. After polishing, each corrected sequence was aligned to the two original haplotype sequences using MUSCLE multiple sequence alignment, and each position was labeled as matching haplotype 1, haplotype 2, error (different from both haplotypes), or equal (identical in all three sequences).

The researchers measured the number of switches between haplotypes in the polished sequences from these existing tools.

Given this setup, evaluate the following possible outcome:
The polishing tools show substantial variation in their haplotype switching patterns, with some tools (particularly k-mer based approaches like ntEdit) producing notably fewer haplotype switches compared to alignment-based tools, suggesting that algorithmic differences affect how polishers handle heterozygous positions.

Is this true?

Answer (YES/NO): NO